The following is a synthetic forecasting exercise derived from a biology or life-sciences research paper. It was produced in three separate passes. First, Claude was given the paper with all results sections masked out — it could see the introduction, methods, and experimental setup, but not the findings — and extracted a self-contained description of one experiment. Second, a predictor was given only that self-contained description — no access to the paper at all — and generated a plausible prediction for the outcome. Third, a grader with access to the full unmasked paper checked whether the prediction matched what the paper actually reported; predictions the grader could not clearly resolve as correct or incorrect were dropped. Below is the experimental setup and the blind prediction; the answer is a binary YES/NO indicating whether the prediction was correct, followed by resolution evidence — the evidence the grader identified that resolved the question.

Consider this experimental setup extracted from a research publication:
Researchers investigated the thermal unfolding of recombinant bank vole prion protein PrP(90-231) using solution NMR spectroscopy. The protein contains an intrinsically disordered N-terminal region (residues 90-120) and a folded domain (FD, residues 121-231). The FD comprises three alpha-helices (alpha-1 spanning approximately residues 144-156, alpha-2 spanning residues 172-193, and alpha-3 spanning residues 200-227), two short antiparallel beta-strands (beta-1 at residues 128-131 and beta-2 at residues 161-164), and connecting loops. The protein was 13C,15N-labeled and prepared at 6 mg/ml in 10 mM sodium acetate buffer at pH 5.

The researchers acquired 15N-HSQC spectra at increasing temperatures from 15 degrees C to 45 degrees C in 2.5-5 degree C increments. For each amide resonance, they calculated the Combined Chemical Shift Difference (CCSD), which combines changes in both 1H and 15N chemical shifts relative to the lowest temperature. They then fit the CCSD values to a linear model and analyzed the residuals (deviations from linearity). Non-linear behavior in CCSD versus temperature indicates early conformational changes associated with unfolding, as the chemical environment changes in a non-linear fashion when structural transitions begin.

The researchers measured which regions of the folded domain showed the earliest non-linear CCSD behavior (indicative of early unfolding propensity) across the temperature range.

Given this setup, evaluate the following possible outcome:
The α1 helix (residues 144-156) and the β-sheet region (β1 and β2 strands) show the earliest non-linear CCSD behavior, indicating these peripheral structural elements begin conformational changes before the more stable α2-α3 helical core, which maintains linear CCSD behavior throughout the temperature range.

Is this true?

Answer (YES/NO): NO